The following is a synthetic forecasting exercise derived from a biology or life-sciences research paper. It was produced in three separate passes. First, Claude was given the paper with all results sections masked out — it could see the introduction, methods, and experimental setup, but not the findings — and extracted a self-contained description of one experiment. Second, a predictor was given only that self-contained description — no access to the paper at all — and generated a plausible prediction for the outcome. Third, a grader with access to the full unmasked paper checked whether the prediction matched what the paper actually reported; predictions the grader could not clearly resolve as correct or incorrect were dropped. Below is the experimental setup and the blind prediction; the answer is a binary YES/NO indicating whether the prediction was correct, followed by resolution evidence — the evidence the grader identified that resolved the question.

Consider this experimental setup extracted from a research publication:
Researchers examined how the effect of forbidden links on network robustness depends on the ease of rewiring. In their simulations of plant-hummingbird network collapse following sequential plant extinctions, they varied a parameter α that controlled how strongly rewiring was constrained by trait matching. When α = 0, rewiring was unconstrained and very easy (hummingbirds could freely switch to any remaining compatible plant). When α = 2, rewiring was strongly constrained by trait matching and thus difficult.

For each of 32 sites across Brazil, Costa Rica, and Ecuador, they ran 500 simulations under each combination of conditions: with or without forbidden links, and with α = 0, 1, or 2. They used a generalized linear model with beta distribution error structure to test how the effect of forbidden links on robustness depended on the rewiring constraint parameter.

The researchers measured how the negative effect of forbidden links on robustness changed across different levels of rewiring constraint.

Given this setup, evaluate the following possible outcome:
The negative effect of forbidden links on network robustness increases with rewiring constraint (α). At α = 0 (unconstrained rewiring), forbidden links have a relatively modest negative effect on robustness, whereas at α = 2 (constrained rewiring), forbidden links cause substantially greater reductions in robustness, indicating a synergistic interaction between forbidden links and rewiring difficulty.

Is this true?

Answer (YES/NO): NO